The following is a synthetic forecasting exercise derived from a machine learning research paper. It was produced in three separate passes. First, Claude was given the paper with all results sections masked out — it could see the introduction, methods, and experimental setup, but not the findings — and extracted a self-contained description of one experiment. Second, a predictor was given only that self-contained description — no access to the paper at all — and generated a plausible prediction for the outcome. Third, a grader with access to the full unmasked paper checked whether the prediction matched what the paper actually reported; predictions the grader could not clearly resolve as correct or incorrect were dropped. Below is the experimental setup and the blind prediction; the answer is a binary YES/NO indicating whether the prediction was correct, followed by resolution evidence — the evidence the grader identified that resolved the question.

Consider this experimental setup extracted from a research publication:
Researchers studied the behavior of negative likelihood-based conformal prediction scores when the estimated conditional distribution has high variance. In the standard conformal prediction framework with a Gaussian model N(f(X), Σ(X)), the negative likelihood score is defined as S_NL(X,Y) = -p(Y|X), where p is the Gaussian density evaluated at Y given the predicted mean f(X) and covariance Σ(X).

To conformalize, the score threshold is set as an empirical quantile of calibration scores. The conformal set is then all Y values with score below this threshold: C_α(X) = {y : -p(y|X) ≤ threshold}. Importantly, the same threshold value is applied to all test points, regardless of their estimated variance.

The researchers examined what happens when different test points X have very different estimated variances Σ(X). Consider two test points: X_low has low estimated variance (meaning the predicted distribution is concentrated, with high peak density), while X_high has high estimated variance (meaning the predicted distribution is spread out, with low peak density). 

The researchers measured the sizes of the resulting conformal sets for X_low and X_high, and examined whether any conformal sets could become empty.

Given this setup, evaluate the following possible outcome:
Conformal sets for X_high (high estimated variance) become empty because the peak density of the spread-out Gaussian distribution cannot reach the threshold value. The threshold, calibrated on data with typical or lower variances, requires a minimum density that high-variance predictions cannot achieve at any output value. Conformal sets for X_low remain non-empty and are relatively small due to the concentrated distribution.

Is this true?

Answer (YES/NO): YES